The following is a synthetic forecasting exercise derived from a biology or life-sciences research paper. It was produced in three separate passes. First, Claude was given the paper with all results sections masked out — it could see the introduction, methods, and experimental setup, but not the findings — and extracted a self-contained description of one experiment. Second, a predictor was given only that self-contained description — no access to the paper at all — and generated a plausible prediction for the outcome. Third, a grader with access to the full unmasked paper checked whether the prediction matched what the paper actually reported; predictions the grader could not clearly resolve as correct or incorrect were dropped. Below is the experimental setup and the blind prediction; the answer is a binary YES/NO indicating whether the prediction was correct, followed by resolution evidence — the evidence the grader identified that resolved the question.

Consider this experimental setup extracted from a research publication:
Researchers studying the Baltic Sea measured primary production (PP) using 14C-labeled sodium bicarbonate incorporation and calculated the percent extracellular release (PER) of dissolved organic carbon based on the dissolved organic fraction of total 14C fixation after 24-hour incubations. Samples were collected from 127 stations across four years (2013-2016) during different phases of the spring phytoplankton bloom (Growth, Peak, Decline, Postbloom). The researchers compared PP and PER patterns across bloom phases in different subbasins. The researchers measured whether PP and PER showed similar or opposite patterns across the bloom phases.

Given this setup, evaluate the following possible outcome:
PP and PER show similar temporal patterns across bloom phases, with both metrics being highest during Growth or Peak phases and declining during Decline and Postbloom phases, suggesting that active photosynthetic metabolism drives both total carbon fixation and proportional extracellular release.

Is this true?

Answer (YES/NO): NO